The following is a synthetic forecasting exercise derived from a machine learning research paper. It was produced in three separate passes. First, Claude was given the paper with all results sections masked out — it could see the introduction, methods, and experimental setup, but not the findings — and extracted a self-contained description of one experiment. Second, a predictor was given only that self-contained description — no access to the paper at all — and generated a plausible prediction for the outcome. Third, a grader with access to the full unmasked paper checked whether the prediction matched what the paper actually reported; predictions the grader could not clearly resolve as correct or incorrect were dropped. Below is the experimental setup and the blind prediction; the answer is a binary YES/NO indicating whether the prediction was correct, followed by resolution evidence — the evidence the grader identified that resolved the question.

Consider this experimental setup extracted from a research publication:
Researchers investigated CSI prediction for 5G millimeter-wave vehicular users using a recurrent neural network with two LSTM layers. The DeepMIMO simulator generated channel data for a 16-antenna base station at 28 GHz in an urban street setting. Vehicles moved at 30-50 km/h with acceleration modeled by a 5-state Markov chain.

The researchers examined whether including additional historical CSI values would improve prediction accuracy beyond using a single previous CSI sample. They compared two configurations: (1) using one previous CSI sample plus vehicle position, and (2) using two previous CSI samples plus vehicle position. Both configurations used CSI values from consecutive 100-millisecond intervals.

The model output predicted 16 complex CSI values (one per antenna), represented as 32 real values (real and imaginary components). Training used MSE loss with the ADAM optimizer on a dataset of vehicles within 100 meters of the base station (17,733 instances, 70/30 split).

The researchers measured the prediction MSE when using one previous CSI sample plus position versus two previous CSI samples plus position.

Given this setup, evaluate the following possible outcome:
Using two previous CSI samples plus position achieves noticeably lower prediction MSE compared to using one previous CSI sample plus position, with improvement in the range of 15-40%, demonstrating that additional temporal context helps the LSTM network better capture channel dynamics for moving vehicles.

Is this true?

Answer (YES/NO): NO